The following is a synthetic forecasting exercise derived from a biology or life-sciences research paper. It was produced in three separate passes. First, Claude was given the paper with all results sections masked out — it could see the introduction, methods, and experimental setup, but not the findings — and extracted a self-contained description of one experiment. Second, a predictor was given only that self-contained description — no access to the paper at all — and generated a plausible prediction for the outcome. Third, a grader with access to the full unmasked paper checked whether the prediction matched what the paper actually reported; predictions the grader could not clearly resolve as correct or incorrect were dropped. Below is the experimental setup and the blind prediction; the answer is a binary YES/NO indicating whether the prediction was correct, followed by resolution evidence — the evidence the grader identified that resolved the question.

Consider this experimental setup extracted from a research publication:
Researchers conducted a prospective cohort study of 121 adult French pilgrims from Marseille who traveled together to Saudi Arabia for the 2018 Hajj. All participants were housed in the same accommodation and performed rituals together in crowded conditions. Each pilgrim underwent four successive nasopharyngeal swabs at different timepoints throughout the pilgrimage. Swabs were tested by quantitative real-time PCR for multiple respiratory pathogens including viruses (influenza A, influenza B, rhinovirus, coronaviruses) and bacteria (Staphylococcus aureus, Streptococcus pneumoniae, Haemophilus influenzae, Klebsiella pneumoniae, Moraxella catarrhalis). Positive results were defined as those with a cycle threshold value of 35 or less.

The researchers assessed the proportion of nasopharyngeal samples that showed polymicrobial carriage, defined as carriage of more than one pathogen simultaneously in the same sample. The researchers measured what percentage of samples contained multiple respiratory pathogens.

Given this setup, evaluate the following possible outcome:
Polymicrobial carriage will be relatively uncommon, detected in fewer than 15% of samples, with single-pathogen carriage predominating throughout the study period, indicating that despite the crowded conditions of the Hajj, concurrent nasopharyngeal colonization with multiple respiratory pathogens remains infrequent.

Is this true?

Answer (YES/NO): NO